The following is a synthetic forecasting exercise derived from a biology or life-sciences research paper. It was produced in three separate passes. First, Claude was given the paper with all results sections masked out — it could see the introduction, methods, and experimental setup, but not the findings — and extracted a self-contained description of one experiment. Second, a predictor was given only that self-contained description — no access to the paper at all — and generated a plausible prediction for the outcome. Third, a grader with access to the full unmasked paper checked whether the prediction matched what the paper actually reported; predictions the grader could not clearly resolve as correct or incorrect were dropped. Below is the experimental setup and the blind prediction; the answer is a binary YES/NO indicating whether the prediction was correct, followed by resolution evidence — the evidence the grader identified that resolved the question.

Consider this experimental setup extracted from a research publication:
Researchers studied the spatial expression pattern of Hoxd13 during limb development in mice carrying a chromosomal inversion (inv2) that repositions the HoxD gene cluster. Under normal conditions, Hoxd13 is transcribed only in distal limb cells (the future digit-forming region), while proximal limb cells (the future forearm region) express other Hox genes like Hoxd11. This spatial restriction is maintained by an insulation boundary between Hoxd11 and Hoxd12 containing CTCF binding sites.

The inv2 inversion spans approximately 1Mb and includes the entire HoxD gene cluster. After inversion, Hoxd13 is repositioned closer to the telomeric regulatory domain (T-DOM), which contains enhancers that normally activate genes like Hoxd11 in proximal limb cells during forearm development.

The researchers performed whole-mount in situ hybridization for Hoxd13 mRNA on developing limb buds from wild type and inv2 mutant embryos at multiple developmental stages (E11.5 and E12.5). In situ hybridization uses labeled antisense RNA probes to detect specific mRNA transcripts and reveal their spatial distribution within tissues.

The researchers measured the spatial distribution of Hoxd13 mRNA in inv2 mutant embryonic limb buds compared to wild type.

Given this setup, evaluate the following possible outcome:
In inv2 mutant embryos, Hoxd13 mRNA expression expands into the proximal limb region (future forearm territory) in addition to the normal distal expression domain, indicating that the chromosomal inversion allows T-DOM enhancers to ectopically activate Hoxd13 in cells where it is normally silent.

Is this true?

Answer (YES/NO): YES